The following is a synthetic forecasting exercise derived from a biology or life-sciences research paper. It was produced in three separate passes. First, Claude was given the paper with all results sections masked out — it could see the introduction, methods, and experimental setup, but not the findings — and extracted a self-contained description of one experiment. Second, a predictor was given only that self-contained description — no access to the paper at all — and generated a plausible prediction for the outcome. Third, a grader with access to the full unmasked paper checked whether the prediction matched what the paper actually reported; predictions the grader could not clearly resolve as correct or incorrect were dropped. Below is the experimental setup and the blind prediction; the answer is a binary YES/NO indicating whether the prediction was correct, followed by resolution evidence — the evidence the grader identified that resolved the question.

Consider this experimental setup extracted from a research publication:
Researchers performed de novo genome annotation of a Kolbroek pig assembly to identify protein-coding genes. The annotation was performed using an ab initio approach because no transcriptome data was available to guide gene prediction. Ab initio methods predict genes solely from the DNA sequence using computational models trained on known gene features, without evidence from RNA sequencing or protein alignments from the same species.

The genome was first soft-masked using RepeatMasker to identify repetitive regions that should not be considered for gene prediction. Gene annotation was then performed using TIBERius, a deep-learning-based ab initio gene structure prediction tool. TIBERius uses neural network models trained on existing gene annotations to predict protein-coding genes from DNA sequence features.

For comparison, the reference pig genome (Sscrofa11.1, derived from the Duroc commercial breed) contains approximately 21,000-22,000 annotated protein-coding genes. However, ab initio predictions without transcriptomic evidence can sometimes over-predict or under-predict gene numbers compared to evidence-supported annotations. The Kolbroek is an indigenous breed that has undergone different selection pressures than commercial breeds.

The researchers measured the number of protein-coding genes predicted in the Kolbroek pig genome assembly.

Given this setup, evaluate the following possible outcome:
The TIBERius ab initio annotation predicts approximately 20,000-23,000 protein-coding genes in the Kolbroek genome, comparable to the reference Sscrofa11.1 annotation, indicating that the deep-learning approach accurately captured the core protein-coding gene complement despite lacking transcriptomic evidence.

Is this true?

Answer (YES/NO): YES